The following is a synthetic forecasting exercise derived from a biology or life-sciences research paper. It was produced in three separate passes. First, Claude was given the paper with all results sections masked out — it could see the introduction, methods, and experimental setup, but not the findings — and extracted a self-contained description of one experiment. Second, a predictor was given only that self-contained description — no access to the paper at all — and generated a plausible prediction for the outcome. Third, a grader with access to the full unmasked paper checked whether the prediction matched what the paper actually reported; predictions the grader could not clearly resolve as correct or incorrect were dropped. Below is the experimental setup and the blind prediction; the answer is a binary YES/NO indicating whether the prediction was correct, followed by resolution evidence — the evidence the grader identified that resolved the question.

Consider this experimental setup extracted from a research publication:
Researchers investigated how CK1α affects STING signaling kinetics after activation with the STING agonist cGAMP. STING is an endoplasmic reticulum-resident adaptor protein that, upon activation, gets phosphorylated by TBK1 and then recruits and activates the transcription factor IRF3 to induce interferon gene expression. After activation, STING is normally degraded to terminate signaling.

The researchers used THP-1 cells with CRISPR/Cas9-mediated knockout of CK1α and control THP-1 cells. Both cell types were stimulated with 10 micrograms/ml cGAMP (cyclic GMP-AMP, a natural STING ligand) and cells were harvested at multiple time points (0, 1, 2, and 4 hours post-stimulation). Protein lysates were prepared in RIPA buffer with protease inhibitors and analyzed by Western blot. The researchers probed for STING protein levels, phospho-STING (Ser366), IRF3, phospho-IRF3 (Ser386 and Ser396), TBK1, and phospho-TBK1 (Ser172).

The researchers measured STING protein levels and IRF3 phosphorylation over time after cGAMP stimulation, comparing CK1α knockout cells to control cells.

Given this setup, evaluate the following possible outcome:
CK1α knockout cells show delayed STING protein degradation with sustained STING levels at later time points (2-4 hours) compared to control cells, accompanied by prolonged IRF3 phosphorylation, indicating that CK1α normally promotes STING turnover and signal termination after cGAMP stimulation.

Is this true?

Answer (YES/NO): YES